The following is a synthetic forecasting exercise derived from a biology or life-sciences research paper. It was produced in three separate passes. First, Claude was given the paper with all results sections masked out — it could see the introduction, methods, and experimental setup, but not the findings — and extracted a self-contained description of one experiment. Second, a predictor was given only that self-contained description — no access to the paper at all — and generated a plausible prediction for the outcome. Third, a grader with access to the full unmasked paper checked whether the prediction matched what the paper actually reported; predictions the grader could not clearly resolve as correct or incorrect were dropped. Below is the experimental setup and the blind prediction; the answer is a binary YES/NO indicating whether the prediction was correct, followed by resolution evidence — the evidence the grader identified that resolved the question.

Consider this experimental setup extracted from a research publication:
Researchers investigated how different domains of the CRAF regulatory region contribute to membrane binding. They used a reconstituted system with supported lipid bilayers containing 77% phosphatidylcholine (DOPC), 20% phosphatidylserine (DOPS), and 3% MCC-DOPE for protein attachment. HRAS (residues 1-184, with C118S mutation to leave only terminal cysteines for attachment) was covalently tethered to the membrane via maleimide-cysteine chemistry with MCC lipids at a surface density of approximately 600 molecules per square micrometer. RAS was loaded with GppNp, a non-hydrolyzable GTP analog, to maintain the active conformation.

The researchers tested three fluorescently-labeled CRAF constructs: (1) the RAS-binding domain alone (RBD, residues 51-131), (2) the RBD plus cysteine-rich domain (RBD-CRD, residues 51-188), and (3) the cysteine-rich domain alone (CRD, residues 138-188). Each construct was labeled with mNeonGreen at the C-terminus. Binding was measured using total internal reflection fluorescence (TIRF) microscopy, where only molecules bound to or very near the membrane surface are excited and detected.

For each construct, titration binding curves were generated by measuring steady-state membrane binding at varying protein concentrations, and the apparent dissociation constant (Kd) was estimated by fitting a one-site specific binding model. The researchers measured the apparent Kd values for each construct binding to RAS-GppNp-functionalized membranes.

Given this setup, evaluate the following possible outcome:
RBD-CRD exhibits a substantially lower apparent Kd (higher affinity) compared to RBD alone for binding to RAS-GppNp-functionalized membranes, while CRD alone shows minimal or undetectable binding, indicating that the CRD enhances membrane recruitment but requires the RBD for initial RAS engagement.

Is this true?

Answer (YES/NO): YES